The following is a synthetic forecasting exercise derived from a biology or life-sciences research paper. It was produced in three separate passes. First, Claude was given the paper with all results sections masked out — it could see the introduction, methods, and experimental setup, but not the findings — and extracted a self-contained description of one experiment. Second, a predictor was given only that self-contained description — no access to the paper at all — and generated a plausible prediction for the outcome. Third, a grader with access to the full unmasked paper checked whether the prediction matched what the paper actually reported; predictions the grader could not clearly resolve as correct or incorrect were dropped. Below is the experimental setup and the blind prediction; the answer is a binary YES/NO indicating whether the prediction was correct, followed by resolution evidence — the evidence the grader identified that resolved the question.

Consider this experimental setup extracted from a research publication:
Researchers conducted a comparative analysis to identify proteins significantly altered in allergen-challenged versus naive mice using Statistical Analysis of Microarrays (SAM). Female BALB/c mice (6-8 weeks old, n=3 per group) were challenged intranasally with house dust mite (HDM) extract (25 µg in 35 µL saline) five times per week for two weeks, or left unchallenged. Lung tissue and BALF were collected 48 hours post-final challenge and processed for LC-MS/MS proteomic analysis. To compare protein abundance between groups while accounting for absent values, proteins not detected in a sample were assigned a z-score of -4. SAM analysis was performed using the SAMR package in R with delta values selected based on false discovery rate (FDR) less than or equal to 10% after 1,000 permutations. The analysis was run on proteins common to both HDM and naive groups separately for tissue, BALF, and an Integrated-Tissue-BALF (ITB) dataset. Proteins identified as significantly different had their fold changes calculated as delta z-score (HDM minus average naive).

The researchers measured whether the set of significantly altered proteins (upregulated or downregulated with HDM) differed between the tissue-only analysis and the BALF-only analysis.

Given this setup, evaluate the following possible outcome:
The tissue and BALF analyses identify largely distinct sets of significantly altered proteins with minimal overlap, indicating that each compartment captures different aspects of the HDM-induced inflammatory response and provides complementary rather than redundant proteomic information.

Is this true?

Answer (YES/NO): YES